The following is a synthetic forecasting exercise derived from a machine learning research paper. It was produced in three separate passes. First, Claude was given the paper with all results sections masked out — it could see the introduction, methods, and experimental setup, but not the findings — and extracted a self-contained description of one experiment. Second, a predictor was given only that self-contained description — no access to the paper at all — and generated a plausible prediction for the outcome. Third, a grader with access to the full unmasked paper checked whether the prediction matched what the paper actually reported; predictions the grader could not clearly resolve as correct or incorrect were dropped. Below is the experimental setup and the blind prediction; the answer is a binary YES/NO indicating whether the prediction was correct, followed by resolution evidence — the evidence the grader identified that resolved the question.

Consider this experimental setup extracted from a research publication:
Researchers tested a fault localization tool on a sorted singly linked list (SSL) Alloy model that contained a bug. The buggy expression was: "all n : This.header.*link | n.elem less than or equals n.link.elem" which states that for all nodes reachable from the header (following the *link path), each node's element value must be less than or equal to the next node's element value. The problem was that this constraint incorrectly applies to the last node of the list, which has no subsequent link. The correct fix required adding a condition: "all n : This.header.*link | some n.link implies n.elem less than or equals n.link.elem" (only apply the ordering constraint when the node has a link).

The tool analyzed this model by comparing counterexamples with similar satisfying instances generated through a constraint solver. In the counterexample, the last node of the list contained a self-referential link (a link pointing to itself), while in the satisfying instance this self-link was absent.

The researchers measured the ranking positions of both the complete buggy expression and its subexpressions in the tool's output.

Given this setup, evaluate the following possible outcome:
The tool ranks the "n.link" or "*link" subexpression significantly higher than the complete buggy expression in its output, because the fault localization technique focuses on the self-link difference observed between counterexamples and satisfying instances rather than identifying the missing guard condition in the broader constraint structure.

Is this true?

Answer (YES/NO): NO